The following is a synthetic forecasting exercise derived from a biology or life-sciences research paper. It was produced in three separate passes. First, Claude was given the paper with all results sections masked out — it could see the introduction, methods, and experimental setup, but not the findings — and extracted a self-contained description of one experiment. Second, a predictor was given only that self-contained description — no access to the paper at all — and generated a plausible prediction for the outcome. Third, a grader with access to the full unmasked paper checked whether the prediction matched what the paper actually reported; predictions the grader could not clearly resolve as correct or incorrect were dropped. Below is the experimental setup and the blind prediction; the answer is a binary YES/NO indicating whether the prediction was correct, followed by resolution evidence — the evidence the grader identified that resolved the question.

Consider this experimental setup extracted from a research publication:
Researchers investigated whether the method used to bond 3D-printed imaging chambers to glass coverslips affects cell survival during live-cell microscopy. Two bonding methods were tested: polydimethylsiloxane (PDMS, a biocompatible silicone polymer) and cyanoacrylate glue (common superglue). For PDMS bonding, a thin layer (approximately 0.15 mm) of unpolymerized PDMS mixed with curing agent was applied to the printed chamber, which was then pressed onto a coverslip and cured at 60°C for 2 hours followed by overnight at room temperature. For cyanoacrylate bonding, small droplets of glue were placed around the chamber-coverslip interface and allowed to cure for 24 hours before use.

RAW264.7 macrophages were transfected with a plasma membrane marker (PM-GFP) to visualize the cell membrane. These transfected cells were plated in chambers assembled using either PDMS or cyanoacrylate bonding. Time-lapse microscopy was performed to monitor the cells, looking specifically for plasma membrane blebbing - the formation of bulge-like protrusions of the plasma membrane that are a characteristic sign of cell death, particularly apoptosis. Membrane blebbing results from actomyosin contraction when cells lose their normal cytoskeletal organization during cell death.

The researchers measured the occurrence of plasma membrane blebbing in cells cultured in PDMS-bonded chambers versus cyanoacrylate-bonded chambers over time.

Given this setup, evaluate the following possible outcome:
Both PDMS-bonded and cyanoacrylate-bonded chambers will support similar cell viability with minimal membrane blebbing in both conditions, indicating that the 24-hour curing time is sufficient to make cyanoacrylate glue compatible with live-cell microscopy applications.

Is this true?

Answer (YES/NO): NO